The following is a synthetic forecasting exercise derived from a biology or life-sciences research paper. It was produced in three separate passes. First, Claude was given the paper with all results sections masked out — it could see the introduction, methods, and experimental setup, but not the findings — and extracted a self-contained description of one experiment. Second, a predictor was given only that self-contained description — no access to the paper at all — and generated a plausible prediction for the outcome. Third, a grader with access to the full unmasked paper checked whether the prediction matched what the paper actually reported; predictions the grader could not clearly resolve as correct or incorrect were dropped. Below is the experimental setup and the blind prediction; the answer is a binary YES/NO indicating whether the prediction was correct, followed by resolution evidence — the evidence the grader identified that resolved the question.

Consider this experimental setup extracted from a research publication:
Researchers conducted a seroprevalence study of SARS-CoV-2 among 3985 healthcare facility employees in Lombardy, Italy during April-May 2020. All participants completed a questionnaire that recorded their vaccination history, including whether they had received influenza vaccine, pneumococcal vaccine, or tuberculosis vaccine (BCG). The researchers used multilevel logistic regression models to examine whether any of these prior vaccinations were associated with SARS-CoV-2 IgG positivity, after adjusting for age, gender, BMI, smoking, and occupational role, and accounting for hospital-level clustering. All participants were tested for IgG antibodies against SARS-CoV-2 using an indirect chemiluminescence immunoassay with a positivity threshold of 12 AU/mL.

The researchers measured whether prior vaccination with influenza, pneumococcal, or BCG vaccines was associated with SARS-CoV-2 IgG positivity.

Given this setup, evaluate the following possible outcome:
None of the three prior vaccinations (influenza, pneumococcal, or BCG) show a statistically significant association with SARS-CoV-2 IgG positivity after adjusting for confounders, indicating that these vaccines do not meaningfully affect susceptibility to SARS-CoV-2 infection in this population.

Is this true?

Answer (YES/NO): YES